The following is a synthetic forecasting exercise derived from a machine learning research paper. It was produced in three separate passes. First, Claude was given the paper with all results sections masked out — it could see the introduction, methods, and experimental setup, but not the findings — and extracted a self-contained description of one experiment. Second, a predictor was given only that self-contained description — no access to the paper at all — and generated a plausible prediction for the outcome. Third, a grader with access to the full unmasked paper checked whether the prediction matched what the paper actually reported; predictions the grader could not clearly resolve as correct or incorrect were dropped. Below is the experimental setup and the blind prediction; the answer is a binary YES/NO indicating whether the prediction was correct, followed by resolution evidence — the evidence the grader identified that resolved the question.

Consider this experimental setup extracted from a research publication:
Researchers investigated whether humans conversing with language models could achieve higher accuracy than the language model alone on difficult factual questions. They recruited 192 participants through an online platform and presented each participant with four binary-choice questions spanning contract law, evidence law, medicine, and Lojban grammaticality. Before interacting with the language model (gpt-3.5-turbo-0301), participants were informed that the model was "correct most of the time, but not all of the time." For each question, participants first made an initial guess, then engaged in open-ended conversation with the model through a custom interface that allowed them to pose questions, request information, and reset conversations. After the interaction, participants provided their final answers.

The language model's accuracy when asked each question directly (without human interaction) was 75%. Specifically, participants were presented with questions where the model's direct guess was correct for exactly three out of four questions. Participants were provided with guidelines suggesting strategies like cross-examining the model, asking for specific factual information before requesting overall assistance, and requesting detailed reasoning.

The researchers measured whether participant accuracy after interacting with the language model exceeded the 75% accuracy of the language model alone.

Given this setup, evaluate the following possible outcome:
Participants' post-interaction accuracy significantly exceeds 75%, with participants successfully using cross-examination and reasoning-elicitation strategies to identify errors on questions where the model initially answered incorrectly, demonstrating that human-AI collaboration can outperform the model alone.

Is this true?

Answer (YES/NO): NO